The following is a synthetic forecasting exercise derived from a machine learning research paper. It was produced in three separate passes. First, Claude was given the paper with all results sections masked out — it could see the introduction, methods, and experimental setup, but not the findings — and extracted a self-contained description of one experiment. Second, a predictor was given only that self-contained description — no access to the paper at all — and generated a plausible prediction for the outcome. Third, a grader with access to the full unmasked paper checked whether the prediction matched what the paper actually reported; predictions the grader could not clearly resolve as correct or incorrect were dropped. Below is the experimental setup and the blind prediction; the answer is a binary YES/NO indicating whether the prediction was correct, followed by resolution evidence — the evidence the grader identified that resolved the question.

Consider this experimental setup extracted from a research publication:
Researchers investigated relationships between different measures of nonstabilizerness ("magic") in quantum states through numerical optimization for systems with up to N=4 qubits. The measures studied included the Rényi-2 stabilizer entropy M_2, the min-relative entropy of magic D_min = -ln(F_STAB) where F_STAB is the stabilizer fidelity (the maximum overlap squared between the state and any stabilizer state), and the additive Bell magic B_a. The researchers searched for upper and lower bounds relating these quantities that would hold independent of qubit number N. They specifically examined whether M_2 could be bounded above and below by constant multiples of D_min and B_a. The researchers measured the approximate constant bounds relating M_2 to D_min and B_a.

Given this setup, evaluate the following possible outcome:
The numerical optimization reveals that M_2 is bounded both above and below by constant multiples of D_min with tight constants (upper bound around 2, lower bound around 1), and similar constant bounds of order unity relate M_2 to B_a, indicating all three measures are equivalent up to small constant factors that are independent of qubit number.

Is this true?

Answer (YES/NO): NO